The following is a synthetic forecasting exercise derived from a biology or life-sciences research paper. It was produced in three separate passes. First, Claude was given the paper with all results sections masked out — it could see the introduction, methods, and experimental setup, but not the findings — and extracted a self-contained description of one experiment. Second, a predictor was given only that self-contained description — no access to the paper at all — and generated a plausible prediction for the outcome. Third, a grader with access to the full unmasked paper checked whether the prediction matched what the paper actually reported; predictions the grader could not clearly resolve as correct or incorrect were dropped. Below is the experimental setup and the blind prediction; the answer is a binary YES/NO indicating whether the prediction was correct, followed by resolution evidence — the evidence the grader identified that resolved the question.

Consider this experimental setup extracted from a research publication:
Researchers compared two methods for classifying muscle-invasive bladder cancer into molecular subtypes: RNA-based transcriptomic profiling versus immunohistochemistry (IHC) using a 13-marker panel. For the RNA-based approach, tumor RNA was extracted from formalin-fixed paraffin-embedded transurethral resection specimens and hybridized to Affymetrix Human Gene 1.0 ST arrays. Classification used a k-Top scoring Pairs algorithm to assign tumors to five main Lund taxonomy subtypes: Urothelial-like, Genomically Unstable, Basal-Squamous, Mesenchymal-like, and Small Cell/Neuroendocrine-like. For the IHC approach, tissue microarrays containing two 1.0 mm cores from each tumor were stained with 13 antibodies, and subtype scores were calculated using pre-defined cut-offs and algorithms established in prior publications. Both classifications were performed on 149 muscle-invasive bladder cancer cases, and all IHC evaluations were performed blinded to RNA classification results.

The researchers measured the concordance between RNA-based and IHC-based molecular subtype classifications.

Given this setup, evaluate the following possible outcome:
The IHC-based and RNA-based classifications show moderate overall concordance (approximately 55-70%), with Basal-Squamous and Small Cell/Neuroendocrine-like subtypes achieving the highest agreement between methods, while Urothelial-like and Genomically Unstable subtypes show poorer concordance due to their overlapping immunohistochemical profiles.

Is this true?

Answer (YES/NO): NO